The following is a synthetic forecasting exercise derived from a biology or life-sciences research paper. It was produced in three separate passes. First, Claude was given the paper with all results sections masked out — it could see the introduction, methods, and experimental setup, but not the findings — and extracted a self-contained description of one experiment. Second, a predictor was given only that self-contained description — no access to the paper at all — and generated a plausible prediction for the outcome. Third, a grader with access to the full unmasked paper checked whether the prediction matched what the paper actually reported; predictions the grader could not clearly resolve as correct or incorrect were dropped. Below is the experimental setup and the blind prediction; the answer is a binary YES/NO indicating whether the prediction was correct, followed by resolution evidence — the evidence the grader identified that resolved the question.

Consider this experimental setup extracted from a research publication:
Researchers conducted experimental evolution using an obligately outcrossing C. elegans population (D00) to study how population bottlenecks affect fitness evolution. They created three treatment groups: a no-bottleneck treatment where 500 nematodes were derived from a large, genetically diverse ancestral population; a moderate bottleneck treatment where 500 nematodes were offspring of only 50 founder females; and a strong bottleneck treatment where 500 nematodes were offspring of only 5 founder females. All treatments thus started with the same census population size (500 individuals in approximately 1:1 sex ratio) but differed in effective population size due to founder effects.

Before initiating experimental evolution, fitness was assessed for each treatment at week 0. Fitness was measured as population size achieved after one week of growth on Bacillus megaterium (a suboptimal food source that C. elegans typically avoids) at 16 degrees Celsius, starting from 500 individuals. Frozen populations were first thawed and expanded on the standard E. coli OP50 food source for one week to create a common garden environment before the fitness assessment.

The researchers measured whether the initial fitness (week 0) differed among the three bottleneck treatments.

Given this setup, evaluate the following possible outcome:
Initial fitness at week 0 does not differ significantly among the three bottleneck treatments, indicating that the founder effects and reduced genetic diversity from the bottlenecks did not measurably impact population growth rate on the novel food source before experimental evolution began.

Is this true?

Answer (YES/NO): NO